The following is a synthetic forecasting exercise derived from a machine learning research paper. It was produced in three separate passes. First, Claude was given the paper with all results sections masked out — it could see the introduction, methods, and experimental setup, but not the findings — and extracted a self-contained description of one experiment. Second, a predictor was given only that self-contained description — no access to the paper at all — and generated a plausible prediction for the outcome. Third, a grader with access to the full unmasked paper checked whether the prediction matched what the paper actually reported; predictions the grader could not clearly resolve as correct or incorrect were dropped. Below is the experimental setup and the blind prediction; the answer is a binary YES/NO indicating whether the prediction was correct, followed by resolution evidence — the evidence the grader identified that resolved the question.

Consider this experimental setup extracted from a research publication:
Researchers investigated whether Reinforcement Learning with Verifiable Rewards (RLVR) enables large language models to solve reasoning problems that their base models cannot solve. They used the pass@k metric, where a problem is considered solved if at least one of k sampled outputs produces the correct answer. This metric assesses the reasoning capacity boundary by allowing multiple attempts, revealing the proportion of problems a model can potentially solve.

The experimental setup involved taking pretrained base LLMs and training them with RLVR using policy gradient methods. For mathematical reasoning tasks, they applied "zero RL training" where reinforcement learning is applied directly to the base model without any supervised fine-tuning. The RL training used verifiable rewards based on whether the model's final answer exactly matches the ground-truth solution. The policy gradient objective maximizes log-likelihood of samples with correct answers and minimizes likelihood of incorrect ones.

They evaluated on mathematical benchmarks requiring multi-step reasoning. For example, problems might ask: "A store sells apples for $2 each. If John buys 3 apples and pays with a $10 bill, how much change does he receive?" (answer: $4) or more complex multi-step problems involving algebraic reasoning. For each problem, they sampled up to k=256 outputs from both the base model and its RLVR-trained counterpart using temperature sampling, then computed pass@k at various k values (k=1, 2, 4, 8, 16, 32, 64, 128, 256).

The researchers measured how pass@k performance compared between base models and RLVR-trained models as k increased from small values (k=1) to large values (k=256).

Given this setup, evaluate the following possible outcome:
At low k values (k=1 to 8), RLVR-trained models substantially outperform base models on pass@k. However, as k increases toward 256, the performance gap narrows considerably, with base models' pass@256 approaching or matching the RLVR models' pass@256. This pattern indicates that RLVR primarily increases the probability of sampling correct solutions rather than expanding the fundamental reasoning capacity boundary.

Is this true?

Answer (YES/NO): NO